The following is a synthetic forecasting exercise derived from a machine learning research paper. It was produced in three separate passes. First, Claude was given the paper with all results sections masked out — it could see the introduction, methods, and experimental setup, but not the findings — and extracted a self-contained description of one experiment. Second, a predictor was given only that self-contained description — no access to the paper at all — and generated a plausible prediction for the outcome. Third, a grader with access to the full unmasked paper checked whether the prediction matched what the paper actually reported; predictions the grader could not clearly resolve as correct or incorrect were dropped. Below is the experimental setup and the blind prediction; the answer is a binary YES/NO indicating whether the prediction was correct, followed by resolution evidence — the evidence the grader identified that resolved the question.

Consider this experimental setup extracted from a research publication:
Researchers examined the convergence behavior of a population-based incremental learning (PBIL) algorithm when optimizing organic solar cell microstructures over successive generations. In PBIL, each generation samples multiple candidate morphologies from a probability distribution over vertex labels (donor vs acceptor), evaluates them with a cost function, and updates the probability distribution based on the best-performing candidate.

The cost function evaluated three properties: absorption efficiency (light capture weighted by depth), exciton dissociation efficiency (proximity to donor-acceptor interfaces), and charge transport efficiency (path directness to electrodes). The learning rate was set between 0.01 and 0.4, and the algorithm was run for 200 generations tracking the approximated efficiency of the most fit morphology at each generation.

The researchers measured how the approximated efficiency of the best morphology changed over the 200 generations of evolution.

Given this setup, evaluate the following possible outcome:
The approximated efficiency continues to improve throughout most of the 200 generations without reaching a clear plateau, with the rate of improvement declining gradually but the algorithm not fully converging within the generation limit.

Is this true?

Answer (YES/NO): NO